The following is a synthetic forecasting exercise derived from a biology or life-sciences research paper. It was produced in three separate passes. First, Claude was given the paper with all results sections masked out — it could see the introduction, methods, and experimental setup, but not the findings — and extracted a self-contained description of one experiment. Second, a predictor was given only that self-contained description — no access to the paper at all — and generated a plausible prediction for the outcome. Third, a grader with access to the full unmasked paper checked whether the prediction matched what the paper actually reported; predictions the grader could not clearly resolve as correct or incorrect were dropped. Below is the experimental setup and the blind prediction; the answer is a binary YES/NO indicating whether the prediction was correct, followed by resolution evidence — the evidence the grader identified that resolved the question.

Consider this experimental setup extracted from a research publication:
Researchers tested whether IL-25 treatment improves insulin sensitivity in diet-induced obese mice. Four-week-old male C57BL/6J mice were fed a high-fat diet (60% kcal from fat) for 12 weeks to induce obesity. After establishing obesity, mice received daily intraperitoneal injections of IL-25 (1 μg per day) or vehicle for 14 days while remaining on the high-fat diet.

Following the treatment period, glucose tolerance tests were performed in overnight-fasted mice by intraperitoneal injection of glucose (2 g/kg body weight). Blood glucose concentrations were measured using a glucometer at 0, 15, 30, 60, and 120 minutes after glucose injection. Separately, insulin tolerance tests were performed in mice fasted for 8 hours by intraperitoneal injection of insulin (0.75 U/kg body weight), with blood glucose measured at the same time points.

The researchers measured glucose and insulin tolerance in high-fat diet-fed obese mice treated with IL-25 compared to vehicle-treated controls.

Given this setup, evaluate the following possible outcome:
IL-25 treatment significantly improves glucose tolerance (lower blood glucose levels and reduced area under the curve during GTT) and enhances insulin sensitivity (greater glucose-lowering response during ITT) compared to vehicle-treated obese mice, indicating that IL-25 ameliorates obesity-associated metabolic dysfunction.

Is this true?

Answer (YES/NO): YES